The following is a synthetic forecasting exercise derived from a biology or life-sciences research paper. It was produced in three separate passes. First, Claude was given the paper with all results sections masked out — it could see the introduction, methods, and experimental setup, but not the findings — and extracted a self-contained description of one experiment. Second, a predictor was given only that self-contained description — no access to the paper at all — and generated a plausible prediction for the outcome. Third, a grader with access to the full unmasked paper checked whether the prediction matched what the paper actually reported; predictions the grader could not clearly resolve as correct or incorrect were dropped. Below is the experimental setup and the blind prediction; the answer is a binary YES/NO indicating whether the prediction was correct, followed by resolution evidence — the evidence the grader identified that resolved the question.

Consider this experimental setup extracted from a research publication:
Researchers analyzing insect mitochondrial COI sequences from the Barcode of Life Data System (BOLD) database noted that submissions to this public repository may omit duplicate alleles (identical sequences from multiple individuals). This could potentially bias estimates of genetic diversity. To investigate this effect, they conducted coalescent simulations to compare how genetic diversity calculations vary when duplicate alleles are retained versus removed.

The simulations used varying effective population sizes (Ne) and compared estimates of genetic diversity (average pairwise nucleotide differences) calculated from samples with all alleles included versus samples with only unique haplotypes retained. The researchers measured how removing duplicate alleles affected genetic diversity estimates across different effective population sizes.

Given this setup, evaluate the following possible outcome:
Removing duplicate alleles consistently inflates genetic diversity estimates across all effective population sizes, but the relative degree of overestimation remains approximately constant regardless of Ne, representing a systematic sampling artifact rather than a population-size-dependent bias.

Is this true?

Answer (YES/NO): NO